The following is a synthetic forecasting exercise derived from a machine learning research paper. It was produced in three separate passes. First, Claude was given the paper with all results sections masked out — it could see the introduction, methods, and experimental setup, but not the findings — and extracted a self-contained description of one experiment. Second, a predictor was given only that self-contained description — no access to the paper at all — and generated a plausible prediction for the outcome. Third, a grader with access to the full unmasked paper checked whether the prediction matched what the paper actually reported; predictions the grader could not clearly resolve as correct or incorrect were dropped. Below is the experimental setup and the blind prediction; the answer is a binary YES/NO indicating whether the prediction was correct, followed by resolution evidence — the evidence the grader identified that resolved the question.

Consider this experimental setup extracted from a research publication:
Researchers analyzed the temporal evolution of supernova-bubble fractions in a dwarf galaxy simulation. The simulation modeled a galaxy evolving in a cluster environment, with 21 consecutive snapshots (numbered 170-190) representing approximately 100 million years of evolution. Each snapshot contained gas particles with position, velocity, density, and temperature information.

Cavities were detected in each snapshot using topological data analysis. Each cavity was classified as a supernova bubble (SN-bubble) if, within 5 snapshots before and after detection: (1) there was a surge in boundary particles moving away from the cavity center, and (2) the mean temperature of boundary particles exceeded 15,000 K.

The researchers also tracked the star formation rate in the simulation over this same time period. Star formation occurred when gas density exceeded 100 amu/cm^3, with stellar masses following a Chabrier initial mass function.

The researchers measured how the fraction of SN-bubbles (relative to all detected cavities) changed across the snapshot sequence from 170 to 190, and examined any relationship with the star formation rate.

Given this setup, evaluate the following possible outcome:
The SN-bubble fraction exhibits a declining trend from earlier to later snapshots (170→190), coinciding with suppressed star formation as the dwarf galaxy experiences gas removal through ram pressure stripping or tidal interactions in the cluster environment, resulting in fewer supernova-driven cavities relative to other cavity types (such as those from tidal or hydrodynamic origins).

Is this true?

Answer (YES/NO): NO